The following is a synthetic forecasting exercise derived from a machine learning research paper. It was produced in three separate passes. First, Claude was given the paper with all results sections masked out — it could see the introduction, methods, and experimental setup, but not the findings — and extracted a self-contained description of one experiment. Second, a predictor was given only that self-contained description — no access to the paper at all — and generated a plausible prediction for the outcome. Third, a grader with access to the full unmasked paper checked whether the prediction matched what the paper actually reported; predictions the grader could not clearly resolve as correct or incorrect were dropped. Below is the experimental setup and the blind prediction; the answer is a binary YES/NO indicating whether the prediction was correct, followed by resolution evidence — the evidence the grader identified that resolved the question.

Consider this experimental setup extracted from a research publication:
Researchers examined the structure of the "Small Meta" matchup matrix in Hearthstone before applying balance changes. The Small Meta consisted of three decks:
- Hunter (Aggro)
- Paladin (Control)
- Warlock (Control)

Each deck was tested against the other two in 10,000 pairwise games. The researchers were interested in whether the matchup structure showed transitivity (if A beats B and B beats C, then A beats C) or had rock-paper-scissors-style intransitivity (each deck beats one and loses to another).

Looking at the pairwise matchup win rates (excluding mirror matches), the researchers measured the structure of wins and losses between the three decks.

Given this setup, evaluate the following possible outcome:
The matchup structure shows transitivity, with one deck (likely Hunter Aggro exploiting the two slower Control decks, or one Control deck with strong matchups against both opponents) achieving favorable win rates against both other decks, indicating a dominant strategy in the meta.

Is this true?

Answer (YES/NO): YES